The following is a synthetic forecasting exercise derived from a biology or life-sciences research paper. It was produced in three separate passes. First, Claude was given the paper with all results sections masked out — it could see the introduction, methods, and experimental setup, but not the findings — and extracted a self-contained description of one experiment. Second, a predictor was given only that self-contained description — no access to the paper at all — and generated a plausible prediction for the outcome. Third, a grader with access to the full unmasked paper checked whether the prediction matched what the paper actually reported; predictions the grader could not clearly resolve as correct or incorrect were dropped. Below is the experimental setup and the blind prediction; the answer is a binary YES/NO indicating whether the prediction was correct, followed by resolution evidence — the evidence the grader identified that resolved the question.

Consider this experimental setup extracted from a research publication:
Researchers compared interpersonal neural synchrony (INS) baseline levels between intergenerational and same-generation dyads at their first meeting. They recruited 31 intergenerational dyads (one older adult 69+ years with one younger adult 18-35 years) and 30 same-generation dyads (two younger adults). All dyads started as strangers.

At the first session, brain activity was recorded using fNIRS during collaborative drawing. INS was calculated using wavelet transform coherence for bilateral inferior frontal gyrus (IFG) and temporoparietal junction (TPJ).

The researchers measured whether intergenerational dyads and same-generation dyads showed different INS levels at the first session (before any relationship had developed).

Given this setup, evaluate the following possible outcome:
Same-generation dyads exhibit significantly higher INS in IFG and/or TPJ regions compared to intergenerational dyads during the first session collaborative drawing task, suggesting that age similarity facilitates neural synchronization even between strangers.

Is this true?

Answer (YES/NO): NO